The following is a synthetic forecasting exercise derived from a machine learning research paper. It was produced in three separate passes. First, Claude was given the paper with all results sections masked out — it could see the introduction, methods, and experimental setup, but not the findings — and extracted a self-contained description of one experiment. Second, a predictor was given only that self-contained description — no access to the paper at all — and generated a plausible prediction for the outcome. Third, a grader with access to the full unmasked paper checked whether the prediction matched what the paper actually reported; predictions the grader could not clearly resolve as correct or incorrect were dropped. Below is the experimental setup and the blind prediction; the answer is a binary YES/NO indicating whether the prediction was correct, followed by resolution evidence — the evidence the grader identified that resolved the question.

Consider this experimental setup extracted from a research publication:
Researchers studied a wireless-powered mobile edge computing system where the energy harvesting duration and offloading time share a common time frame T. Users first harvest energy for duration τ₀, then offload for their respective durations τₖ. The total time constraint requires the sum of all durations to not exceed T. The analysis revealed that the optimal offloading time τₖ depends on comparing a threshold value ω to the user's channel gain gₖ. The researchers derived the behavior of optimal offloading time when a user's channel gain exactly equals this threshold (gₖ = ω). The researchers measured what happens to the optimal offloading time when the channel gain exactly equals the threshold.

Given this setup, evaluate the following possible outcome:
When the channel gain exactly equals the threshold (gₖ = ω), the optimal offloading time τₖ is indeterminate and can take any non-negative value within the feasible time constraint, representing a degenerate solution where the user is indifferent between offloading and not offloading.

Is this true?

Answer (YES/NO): YES